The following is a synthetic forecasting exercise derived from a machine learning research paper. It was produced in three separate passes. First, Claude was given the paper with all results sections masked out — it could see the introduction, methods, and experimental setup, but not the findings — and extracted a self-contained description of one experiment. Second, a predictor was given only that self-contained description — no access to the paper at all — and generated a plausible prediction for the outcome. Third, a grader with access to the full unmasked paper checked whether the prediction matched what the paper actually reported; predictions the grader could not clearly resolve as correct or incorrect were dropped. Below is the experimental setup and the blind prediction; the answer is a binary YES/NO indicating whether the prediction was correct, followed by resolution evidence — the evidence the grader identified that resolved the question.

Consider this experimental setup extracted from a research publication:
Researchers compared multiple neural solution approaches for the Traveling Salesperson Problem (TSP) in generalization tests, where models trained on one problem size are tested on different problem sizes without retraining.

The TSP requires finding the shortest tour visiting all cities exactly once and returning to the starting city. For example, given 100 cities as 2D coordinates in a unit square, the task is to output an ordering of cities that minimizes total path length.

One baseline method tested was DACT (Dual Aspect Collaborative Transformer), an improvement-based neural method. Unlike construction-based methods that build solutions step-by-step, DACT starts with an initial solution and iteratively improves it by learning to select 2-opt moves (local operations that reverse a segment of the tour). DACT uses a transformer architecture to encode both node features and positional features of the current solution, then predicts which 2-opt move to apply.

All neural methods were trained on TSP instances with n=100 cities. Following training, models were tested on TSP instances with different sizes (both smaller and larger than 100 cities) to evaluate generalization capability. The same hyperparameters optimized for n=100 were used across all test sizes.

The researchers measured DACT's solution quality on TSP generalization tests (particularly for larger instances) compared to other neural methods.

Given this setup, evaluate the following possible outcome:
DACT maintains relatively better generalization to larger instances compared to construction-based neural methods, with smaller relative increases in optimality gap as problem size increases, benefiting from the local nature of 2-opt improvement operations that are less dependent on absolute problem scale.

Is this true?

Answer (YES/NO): NO